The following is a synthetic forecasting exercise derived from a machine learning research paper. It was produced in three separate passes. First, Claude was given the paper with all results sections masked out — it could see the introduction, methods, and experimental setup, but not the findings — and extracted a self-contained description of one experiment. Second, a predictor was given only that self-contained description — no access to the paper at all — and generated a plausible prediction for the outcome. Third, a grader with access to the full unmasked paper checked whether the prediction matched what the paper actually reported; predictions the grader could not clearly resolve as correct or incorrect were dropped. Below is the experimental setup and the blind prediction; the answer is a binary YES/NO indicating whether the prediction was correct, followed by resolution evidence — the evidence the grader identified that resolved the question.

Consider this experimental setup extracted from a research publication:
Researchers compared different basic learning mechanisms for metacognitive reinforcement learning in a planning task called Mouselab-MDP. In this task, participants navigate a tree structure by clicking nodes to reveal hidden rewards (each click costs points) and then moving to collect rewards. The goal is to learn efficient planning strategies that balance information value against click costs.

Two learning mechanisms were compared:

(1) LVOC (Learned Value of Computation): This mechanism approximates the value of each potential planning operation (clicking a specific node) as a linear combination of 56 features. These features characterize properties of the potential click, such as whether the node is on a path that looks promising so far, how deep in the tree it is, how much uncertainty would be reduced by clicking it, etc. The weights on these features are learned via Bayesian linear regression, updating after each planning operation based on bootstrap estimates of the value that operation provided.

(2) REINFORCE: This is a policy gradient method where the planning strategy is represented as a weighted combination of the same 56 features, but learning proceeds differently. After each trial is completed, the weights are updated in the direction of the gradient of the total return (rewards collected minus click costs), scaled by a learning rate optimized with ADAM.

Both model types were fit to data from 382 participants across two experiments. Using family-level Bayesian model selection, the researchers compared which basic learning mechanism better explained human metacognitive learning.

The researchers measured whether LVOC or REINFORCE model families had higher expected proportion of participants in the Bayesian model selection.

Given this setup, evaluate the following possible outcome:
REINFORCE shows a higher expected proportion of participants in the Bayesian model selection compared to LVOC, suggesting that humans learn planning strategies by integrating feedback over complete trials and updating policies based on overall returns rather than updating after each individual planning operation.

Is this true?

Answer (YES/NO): YES